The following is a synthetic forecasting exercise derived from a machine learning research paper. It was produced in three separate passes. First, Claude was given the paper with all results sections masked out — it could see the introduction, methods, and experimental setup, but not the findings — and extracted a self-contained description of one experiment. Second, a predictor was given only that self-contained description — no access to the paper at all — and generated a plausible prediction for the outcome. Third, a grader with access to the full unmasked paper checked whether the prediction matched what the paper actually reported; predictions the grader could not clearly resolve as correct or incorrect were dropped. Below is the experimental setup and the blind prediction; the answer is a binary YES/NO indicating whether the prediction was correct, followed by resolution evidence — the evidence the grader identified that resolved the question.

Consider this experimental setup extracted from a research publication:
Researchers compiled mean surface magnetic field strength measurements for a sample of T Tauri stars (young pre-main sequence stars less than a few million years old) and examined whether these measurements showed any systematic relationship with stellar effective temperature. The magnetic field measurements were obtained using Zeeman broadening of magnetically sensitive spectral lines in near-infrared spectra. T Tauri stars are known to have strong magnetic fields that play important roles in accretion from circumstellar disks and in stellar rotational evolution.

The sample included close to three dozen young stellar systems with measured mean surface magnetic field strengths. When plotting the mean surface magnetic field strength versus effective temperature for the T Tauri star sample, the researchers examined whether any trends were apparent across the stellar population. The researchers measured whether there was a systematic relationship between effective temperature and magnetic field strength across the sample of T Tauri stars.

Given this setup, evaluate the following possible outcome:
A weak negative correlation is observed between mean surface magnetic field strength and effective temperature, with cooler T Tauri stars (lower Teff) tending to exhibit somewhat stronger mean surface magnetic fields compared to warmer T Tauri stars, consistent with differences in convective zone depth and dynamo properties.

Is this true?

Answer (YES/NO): NO